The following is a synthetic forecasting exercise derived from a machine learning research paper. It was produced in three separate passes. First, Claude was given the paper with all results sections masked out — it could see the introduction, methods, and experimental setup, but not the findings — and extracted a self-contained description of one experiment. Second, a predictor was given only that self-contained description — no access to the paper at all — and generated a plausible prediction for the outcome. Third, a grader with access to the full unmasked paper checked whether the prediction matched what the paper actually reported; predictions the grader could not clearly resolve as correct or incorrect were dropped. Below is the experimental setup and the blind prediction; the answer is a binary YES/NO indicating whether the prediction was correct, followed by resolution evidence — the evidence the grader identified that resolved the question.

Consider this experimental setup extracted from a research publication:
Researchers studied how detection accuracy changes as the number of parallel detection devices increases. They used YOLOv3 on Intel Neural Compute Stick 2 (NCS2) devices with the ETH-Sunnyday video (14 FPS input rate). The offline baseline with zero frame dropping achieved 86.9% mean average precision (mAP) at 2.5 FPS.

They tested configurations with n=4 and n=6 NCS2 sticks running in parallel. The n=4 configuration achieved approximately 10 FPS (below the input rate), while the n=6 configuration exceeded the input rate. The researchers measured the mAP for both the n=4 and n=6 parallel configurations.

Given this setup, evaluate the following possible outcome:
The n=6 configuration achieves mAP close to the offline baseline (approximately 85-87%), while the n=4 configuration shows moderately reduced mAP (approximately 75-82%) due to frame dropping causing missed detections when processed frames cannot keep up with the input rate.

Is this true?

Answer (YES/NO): NO